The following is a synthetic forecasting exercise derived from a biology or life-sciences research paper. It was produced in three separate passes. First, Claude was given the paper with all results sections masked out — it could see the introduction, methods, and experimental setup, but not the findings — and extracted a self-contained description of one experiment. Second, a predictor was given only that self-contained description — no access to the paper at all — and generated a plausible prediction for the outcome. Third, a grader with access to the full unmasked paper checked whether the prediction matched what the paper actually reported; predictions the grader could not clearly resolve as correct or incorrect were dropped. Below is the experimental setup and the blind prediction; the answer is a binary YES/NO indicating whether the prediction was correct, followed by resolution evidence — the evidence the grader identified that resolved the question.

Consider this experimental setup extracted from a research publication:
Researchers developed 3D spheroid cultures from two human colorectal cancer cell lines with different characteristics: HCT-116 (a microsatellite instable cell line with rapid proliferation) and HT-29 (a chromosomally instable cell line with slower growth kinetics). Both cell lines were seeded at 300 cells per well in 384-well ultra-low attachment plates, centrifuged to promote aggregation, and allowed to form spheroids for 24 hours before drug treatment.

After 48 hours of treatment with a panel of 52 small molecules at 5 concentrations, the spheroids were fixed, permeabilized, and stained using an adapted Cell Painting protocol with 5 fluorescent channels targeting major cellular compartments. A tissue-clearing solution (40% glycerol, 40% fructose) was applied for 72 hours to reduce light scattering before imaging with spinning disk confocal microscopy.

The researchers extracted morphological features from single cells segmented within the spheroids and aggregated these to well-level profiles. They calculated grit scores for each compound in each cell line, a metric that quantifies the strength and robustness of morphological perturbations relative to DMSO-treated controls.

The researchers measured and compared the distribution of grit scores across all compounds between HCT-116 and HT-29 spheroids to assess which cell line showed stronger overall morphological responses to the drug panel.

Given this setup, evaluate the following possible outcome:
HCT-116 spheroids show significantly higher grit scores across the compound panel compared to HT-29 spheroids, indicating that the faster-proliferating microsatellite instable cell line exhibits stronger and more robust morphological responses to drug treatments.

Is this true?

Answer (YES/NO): NO